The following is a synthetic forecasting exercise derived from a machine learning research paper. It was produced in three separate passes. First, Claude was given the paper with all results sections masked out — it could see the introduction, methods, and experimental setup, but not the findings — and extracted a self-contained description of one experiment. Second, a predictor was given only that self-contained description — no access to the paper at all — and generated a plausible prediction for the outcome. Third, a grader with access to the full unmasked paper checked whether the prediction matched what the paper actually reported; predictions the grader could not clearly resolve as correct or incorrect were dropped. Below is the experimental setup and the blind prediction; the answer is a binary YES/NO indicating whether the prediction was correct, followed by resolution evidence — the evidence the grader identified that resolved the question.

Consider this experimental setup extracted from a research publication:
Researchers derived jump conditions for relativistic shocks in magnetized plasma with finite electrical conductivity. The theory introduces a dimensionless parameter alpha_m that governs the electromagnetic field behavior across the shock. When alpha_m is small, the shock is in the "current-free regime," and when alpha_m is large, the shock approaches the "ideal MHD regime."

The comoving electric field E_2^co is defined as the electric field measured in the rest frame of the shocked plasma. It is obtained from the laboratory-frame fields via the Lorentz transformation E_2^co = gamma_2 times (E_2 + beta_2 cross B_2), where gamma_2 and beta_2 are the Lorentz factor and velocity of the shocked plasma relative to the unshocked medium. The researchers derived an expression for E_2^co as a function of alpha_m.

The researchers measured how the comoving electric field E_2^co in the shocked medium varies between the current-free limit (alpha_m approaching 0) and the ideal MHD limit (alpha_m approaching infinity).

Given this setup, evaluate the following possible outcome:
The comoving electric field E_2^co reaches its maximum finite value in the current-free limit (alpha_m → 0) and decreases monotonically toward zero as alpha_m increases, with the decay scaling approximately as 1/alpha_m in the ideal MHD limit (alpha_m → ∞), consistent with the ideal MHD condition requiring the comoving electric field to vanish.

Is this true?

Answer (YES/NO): YES